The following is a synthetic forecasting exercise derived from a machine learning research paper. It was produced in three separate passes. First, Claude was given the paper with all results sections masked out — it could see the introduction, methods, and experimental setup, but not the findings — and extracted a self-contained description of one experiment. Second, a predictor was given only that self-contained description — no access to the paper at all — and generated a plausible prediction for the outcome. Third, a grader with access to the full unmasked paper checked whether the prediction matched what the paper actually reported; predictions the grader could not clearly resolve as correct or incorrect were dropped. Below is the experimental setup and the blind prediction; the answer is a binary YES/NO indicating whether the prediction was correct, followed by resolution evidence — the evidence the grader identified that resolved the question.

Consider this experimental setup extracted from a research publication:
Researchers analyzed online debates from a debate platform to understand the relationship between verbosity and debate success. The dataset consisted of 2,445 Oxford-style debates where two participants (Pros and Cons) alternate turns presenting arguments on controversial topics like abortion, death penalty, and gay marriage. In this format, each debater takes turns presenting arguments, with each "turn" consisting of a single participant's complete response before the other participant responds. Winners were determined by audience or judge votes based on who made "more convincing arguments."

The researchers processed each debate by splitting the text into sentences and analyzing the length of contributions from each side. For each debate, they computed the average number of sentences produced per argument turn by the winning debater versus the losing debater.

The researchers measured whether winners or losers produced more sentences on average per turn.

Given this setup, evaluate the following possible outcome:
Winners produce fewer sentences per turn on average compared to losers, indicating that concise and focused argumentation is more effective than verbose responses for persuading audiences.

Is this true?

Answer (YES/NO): NO